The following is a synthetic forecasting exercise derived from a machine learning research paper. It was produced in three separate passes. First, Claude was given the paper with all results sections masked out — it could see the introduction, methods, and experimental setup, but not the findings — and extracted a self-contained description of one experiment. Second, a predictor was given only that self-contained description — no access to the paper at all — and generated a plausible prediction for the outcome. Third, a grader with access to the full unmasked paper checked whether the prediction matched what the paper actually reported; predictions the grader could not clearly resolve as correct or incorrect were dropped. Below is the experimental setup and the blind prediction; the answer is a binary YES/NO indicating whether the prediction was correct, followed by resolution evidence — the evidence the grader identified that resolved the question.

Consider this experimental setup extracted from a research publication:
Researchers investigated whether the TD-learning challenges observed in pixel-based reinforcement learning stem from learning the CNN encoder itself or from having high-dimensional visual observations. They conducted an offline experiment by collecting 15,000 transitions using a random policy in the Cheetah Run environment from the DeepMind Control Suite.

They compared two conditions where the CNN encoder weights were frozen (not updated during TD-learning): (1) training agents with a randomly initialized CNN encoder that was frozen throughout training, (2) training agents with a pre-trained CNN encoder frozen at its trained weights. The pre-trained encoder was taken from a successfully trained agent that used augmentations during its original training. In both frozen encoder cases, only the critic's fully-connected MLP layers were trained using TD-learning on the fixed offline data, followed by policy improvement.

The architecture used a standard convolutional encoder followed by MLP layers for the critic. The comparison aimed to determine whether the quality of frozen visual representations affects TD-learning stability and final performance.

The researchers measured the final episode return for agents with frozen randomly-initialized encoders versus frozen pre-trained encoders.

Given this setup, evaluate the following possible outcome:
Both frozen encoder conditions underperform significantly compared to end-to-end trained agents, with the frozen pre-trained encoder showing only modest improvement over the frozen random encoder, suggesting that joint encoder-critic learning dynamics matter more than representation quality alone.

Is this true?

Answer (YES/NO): NO